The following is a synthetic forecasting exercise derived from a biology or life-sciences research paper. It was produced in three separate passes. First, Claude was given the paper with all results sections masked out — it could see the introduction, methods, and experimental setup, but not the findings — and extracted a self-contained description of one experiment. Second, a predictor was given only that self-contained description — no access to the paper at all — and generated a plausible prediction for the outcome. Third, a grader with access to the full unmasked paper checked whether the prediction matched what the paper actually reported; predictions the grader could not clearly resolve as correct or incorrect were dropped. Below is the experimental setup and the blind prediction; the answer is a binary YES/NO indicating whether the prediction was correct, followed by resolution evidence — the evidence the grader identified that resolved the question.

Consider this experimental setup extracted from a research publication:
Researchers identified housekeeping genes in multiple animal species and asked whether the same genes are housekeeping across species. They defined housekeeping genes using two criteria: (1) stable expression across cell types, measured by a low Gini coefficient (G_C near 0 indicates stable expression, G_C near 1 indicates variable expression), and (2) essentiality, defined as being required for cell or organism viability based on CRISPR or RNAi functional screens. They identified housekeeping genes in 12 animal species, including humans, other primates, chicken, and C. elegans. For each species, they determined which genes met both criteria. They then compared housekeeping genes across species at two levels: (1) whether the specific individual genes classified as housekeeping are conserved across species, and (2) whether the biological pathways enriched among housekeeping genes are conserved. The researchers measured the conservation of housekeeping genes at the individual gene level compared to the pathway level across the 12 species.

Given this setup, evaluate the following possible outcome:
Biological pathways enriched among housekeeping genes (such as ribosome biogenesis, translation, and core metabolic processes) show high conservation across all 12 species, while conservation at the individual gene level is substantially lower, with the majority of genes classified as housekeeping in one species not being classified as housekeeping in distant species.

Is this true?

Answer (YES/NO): YES